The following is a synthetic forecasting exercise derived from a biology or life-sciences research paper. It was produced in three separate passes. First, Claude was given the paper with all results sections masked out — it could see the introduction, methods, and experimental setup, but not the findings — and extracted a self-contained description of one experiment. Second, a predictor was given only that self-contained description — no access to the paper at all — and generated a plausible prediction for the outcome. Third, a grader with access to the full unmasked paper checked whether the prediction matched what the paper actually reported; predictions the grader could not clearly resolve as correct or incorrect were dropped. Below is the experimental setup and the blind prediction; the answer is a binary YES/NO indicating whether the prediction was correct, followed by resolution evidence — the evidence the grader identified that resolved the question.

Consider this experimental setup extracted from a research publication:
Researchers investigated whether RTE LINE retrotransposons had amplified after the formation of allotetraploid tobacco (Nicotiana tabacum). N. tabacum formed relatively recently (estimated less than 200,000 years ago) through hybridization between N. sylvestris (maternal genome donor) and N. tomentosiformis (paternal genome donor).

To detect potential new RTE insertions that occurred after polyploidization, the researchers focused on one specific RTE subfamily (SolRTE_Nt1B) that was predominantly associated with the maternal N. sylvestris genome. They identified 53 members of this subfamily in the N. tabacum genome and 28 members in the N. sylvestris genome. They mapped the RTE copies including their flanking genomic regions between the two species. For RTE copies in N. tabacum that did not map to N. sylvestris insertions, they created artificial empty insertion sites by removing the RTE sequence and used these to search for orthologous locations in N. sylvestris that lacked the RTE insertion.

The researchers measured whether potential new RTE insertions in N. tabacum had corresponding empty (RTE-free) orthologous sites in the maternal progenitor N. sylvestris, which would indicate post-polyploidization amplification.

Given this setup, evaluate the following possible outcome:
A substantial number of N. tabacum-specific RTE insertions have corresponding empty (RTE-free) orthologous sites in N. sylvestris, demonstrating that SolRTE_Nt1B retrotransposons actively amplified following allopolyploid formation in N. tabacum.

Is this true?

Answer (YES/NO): NO